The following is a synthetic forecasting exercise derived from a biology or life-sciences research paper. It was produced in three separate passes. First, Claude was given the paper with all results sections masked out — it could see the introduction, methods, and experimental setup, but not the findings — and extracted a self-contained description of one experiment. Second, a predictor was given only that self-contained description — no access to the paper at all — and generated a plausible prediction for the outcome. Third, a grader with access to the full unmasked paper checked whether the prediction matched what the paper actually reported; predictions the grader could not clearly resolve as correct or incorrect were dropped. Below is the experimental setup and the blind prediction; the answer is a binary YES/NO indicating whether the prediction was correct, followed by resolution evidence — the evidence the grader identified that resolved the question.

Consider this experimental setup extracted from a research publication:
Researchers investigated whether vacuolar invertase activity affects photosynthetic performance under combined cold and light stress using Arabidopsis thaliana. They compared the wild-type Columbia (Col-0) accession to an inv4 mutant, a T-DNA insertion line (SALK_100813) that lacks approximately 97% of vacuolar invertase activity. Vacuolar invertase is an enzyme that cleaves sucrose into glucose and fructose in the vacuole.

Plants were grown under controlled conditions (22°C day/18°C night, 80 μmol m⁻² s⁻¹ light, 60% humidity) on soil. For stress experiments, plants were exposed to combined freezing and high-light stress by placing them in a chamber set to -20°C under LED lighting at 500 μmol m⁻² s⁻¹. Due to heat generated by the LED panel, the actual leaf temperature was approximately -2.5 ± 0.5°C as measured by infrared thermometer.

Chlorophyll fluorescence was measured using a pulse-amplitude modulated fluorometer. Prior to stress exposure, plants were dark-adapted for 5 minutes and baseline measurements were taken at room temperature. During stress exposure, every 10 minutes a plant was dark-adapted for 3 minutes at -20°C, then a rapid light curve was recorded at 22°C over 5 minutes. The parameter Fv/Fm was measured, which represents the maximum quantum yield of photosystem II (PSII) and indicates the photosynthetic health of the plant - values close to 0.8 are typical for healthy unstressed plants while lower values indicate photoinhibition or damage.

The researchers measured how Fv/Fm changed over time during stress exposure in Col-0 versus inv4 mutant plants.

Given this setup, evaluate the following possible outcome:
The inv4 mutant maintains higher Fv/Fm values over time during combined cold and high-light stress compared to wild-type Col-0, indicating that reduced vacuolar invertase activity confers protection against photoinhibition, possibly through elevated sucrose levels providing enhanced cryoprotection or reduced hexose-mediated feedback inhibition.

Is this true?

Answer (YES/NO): NO